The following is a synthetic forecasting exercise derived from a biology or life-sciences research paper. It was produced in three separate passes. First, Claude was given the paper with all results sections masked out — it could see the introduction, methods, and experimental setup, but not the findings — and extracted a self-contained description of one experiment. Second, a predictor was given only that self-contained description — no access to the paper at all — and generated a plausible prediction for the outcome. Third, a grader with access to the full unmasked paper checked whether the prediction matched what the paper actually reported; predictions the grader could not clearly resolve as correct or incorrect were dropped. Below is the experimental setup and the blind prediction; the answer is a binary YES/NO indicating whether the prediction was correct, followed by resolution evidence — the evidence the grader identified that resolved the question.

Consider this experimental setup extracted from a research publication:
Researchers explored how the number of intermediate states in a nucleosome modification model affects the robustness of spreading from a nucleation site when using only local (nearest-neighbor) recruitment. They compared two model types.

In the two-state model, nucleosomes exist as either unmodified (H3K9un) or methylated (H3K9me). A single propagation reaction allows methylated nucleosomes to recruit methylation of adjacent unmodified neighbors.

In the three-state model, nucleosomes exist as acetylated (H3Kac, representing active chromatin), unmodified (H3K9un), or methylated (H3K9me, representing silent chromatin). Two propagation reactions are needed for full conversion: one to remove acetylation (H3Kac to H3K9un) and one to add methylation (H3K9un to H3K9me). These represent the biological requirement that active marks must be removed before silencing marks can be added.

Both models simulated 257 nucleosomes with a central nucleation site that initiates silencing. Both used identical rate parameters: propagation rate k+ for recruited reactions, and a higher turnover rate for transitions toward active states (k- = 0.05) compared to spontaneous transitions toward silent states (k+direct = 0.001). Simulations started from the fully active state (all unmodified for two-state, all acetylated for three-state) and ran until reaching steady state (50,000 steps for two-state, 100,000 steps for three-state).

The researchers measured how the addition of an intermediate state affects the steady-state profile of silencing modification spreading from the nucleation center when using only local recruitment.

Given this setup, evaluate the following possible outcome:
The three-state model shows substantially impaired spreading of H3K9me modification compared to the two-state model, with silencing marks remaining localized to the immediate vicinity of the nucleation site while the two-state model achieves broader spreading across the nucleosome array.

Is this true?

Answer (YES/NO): NO